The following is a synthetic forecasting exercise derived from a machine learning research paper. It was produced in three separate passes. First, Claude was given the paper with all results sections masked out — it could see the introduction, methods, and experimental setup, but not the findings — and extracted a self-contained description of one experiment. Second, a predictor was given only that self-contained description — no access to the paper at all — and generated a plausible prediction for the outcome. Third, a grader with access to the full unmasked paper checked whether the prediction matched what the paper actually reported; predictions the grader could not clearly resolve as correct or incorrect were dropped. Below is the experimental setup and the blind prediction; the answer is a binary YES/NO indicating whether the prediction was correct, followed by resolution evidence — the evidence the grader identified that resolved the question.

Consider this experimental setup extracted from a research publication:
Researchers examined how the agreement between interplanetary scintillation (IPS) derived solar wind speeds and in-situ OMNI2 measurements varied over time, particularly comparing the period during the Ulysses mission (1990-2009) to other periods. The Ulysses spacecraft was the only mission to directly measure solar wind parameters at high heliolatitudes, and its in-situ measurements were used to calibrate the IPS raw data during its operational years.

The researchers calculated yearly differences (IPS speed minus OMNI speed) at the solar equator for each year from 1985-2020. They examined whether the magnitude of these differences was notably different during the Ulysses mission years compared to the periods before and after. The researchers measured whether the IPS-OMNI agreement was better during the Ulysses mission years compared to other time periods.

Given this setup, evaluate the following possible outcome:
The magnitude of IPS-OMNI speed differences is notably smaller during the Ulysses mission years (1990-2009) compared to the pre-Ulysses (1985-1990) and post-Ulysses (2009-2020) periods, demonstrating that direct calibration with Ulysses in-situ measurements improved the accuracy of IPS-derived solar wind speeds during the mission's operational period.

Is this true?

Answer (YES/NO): YES